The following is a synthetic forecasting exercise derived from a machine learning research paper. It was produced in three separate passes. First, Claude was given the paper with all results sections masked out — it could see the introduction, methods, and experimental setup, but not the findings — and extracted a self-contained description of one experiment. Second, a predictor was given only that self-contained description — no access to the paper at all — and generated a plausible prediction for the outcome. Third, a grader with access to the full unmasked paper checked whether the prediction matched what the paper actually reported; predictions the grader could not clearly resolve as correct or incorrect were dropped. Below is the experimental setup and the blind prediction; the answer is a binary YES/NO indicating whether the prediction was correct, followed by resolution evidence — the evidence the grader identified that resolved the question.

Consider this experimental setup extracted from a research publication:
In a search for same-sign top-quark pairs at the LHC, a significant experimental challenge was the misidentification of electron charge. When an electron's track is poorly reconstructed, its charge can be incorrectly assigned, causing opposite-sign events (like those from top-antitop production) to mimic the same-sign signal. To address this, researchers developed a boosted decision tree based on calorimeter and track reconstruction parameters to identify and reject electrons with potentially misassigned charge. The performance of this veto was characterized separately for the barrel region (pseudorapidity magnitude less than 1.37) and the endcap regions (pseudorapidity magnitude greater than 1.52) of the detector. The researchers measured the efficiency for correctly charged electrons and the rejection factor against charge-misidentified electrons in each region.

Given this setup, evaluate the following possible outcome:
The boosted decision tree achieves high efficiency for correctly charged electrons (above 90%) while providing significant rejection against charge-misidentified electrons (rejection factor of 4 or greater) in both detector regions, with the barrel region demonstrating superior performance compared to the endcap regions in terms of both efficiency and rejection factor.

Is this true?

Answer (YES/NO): NO